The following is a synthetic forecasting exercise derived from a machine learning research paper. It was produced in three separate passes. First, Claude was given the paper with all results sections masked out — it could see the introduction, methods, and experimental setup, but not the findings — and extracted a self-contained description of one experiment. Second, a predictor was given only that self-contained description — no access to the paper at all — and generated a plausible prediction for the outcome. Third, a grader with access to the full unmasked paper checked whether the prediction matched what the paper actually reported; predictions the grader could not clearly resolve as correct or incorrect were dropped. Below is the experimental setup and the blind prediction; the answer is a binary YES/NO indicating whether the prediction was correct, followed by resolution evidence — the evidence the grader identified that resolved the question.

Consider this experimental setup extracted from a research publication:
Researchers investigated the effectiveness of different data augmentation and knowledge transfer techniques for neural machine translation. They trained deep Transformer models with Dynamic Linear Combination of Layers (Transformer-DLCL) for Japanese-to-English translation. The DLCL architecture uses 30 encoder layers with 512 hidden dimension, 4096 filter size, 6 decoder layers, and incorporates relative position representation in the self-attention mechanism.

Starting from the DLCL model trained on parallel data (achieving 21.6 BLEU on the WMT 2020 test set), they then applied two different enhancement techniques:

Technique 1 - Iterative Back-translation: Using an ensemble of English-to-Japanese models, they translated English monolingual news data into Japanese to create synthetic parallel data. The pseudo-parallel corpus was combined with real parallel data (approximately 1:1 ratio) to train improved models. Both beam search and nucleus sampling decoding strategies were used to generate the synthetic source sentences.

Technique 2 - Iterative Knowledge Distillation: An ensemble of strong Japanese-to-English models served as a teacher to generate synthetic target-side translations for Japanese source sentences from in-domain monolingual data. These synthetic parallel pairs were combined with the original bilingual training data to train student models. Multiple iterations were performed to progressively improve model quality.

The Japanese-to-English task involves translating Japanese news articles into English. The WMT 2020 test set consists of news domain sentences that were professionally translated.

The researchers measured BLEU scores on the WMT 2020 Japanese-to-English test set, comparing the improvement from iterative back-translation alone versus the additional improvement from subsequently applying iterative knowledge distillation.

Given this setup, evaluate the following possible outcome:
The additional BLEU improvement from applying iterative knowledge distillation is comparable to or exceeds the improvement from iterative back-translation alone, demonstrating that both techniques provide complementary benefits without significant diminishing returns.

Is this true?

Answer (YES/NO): NO